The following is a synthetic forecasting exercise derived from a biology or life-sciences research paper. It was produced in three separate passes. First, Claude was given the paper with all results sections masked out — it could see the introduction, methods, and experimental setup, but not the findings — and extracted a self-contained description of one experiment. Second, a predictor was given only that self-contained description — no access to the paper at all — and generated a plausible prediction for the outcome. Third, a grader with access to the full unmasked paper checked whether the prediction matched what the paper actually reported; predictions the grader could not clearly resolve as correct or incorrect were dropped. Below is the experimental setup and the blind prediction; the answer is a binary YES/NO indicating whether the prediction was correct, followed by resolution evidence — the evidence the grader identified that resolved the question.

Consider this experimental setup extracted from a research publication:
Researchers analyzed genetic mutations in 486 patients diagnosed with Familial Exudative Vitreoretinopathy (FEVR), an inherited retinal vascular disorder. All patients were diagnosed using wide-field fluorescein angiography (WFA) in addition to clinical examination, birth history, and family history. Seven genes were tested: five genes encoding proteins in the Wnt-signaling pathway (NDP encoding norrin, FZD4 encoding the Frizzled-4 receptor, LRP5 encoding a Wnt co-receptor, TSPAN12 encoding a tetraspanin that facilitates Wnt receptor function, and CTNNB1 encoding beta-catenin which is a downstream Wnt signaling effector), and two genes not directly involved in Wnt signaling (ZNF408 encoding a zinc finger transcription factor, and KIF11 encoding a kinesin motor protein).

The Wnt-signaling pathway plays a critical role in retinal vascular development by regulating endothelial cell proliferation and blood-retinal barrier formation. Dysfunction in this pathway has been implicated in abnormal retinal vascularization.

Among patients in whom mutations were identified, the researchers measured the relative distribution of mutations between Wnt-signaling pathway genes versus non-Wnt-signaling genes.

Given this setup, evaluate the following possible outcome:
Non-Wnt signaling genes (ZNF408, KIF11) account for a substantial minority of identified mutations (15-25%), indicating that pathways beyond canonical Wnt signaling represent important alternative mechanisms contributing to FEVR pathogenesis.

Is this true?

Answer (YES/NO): YES